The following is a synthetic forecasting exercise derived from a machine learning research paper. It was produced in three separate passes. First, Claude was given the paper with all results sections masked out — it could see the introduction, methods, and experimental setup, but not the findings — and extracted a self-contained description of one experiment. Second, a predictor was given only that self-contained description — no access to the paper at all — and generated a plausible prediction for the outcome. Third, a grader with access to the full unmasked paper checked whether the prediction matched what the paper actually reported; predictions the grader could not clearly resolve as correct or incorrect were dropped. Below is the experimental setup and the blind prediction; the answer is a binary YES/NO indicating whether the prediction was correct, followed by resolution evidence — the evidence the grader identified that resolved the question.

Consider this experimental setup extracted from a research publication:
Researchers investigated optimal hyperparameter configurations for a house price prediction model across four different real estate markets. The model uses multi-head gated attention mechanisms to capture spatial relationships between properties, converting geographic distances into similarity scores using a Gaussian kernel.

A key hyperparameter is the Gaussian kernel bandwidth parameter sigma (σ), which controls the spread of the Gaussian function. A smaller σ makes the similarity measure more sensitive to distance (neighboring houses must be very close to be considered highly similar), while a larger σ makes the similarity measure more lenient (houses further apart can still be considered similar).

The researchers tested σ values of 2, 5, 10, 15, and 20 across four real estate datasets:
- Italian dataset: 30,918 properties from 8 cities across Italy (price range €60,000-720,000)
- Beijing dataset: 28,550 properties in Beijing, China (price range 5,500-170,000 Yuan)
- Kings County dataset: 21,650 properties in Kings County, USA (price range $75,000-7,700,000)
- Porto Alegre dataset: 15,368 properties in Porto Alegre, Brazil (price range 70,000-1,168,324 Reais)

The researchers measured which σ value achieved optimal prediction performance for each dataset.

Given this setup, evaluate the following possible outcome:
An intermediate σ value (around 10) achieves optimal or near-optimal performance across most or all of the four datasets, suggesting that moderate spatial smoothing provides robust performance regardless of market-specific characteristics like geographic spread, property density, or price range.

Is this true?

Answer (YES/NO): NO